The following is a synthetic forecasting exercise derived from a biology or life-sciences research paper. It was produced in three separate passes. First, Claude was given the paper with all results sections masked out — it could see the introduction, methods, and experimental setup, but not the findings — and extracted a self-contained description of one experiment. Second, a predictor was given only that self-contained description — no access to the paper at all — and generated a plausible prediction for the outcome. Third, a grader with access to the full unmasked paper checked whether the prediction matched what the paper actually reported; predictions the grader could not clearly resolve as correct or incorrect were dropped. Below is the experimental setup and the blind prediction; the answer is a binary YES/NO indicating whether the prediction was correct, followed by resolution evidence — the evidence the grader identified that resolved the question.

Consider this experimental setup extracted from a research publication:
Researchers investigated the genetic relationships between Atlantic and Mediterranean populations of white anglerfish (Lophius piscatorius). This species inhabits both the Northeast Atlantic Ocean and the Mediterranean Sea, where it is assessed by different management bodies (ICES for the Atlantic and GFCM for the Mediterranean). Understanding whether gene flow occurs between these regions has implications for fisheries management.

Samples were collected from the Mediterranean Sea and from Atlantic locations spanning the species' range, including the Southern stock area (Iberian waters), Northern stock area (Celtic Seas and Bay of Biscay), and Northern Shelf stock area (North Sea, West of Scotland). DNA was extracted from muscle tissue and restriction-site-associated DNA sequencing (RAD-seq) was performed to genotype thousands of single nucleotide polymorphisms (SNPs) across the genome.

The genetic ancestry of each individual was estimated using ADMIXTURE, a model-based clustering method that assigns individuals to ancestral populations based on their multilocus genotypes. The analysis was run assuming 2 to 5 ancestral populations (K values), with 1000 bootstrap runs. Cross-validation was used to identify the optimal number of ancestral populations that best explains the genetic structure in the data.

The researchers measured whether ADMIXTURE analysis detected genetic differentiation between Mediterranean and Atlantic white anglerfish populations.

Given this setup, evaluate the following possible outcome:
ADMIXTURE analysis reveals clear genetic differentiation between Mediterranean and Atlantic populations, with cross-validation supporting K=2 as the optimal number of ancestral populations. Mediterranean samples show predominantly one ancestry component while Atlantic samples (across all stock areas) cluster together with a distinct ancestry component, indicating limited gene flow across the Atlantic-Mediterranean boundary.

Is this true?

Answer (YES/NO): NO